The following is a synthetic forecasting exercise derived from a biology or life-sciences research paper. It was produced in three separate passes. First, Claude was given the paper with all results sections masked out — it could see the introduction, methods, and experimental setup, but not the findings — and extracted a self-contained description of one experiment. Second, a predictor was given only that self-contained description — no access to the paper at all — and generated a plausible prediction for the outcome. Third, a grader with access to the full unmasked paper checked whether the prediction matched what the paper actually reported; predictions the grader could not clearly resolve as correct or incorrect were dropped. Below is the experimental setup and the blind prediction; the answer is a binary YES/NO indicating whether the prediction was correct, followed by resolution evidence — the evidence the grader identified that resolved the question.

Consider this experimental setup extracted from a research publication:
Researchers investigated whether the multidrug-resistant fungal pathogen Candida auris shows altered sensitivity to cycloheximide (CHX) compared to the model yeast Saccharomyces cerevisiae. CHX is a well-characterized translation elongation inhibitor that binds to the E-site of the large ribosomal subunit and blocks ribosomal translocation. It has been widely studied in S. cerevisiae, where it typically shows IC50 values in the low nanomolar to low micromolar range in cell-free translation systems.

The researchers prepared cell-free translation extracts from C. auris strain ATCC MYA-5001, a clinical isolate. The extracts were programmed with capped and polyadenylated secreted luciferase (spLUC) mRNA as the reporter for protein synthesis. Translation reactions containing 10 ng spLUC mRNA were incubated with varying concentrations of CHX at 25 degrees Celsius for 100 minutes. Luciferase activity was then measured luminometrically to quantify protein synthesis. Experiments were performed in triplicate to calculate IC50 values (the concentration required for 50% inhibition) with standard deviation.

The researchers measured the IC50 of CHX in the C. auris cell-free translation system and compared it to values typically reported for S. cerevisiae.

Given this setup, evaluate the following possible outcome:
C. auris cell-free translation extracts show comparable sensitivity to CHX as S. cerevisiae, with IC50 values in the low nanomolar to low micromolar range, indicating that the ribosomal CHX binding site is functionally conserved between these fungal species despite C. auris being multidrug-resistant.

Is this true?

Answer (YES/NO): YES